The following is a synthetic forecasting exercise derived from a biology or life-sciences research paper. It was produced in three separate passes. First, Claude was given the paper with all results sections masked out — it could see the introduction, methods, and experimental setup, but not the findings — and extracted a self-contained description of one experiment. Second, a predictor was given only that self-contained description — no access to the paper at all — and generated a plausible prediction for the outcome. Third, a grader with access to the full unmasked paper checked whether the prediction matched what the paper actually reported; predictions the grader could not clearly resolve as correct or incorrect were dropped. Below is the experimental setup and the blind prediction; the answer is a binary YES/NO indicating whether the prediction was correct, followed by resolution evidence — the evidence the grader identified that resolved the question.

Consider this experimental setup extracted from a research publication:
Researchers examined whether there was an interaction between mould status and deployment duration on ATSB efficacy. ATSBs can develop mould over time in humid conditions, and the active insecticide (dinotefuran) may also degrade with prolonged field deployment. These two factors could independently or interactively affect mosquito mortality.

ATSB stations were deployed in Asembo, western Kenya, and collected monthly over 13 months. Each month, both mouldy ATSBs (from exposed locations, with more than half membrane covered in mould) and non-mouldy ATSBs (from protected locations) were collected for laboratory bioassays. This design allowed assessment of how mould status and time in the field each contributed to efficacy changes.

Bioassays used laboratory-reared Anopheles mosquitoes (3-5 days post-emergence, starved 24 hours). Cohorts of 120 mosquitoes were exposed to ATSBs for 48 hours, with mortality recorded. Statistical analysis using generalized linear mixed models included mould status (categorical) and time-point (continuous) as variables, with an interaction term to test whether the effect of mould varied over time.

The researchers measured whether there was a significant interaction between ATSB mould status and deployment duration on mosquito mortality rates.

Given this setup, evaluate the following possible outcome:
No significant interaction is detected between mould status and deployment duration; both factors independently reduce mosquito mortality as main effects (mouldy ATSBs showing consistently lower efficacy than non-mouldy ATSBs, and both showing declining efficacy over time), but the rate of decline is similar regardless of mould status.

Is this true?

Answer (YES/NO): NO